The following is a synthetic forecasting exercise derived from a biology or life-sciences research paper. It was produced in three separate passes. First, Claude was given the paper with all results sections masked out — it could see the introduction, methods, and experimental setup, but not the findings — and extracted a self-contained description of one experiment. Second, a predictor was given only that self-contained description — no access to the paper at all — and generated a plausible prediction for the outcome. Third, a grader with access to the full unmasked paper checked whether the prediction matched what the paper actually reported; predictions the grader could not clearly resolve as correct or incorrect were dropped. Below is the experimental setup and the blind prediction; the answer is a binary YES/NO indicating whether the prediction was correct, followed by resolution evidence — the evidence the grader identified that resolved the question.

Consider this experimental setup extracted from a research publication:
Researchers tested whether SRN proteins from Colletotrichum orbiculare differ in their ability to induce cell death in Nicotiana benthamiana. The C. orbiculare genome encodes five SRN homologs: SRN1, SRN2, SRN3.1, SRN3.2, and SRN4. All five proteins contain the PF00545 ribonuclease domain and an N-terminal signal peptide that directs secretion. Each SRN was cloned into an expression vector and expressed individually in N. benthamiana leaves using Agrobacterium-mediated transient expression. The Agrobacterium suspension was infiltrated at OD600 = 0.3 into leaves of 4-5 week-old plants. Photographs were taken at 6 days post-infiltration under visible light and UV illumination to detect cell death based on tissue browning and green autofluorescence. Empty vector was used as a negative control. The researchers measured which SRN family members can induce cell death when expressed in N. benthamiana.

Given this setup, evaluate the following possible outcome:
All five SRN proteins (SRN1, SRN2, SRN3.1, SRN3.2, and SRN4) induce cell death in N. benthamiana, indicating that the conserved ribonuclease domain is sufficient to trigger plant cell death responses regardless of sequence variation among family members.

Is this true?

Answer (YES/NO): NO